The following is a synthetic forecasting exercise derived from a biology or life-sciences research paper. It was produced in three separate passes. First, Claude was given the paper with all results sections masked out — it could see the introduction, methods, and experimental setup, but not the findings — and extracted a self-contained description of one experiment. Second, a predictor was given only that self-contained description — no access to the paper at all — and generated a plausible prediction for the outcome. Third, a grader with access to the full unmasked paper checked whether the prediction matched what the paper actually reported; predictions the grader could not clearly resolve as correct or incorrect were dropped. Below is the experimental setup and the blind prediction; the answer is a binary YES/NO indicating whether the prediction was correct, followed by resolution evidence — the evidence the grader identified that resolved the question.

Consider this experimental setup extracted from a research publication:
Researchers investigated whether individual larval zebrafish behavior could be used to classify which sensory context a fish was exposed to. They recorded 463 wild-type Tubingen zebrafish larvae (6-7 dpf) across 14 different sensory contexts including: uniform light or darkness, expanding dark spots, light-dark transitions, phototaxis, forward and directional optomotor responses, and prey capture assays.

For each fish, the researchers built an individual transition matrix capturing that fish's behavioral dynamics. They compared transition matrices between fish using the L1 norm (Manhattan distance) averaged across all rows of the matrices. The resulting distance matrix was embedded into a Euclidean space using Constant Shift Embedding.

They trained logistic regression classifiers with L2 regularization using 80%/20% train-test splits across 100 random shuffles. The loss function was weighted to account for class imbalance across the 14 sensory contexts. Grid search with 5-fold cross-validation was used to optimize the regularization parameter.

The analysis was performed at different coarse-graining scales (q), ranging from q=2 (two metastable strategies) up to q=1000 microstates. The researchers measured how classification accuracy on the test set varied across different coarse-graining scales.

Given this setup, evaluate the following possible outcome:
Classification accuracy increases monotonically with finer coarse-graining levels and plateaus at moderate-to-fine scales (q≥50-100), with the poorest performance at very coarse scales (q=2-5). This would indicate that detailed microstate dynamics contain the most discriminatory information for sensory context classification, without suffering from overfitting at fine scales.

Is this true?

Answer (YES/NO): NO